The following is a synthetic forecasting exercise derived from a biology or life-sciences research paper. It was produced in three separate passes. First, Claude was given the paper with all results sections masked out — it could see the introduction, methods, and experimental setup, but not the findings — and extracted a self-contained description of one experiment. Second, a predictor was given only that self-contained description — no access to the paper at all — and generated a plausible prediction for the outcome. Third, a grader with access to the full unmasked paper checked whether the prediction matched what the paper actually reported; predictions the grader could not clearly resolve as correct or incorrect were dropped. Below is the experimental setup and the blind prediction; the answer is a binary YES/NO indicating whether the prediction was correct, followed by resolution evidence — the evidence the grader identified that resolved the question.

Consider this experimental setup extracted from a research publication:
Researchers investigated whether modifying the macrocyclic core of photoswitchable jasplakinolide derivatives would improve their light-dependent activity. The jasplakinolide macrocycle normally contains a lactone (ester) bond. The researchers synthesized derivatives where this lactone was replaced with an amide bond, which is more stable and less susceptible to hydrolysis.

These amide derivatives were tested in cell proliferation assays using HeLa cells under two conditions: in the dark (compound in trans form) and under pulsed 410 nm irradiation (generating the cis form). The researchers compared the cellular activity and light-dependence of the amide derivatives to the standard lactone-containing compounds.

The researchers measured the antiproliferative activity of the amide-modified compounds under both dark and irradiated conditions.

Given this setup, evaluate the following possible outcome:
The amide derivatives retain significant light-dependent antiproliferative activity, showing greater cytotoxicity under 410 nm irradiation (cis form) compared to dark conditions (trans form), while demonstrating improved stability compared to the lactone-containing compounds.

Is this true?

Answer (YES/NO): NO